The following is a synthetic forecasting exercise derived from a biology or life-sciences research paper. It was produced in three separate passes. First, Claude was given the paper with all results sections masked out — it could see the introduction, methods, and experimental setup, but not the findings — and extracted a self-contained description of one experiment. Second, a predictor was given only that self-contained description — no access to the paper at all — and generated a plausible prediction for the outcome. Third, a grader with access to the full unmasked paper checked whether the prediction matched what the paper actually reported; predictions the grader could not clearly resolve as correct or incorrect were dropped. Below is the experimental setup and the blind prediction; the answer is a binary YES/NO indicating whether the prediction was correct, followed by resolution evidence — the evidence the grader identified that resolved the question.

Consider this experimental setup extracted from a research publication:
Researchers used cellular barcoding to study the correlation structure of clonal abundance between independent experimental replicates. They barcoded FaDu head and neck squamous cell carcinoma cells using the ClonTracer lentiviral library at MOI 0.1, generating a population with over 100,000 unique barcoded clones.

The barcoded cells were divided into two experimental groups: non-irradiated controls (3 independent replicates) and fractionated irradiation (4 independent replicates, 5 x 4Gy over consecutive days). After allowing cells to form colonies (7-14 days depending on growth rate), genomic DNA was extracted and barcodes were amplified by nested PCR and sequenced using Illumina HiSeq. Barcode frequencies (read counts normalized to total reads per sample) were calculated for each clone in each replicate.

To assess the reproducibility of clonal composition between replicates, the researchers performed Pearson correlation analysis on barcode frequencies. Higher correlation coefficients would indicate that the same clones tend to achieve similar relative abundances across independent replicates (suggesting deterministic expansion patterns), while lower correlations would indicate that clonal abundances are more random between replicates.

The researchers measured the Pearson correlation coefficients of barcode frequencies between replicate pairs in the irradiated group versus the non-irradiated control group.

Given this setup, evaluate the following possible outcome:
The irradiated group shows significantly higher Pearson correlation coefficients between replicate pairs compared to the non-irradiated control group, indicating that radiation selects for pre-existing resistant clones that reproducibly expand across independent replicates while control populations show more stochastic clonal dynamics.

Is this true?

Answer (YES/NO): NO